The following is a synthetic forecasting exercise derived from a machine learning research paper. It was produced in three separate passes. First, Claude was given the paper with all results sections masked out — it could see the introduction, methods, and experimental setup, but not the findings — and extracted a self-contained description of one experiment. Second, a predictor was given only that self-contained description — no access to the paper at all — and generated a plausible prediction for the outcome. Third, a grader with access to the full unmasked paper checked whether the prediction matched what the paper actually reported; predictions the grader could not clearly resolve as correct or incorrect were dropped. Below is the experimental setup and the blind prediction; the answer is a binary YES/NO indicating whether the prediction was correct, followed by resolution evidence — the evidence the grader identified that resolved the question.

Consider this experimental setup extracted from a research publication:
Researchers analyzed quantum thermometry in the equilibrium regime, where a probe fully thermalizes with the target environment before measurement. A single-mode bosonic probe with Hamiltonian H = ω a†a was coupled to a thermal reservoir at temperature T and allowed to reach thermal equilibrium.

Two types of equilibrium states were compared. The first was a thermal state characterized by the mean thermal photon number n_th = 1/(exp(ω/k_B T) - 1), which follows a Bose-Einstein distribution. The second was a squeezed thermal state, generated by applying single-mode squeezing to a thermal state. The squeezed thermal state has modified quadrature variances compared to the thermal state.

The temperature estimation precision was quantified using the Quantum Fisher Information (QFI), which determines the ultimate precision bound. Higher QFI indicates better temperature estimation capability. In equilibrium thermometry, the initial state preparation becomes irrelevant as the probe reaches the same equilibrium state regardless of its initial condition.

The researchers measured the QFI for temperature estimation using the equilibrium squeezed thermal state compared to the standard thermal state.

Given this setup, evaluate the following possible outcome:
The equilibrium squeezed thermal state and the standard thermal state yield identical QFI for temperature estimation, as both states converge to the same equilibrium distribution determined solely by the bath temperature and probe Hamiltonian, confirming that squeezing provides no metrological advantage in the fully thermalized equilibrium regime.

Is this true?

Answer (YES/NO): NO